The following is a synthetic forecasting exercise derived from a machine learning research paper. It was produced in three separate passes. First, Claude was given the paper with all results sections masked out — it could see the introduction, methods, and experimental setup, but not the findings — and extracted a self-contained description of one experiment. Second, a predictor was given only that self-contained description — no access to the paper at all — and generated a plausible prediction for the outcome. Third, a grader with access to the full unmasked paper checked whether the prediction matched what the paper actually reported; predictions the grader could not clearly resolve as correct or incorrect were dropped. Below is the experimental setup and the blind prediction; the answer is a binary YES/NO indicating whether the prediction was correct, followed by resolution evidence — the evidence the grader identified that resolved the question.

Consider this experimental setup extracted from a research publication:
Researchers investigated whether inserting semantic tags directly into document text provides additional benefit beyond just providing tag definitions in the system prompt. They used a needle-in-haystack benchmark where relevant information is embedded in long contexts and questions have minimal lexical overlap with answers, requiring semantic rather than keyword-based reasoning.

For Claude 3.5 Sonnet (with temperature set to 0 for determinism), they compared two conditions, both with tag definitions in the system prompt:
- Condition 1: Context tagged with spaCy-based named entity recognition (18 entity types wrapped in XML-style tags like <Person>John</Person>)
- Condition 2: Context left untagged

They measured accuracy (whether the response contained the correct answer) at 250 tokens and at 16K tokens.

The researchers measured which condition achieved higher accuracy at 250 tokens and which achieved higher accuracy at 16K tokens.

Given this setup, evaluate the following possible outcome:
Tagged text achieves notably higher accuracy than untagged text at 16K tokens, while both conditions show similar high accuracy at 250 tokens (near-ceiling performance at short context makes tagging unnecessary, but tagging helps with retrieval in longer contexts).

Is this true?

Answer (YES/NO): NO